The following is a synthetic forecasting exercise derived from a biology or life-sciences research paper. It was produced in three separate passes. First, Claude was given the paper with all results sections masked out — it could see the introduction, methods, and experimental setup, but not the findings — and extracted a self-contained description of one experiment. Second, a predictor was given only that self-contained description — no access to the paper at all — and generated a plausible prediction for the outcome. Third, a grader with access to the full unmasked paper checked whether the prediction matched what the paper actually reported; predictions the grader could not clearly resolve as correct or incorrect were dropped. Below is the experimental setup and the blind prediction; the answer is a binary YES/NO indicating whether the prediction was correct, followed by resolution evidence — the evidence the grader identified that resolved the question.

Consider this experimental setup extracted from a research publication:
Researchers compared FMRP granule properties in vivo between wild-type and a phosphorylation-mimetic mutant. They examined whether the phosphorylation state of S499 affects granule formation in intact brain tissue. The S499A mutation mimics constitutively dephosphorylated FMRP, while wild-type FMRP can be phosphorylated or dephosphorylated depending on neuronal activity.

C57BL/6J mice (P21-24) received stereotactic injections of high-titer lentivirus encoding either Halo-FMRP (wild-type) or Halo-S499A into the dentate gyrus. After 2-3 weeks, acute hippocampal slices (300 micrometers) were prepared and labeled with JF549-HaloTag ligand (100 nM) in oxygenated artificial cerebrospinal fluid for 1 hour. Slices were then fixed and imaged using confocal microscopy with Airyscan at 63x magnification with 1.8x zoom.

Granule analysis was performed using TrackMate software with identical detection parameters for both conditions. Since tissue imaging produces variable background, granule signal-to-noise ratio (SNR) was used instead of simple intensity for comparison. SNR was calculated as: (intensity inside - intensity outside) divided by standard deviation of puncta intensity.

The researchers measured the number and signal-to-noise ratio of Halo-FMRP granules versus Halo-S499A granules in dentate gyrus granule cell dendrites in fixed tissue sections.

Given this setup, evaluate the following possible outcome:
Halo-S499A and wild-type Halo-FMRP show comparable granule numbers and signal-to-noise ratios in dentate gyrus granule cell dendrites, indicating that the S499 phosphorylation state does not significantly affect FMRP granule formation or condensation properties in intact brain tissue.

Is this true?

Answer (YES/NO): NO